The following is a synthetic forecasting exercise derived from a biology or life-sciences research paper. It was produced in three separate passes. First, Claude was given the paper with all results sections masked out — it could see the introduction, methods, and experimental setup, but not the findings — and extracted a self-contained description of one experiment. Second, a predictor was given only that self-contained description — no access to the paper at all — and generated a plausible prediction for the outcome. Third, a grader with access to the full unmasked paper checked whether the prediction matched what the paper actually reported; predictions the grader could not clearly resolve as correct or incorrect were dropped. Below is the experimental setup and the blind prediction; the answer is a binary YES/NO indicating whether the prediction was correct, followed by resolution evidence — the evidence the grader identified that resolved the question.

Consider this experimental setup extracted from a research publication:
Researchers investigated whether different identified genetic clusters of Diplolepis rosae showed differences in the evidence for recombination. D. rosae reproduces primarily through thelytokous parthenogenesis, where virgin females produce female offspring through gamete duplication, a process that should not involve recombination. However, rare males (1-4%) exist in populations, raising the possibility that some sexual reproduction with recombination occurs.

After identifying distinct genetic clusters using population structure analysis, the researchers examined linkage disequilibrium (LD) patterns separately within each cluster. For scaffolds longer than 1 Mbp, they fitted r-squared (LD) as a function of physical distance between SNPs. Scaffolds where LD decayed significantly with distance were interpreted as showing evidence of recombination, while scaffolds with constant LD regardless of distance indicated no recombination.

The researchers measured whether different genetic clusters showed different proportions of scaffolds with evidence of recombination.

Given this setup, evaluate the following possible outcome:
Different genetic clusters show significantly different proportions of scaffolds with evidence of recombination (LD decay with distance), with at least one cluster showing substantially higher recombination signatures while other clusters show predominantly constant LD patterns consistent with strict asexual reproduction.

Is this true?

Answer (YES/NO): NO